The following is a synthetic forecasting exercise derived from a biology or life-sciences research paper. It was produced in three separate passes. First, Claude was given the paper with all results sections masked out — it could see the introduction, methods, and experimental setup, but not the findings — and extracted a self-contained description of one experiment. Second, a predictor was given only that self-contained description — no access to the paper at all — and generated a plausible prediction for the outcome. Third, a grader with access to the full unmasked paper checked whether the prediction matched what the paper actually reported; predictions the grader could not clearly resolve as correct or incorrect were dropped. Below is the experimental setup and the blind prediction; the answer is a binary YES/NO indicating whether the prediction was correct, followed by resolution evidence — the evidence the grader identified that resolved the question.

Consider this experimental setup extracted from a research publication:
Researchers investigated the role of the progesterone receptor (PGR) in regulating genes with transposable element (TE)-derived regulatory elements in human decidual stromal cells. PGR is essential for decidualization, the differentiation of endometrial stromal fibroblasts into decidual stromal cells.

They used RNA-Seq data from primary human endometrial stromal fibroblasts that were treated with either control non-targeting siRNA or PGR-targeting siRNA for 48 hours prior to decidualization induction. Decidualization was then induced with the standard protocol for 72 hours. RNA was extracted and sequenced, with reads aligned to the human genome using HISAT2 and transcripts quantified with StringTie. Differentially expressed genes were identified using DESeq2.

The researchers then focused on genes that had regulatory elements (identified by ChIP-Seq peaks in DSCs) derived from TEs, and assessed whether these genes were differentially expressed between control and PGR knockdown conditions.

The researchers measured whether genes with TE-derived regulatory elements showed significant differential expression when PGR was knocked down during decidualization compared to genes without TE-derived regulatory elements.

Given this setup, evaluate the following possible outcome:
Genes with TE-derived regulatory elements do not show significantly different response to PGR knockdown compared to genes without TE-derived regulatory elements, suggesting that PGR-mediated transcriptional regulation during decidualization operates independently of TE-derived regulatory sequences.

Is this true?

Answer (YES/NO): NO